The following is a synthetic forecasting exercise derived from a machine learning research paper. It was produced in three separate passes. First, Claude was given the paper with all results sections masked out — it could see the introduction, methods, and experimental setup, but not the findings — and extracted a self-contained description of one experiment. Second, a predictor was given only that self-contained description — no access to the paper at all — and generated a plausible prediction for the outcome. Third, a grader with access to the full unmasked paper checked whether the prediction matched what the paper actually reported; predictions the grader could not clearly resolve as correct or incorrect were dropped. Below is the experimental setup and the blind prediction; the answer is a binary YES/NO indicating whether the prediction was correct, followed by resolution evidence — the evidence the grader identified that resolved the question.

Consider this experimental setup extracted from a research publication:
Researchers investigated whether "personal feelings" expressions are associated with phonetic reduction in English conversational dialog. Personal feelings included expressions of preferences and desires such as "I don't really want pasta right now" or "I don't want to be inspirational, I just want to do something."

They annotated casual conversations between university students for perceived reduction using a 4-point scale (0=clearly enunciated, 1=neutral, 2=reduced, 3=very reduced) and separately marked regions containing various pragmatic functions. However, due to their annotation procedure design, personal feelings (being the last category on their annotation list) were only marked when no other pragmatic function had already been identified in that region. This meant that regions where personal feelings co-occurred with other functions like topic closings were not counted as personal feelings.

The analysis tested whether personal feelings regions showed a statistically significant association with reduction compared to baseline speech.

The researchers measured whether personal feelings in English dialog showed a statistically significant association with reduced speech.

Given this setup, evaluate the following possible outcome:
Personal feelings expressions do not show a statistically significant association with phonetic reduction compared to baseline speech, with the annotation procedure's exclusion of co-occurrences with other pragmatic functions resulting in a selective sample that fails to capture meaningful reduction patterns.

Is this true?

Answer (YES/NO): YES